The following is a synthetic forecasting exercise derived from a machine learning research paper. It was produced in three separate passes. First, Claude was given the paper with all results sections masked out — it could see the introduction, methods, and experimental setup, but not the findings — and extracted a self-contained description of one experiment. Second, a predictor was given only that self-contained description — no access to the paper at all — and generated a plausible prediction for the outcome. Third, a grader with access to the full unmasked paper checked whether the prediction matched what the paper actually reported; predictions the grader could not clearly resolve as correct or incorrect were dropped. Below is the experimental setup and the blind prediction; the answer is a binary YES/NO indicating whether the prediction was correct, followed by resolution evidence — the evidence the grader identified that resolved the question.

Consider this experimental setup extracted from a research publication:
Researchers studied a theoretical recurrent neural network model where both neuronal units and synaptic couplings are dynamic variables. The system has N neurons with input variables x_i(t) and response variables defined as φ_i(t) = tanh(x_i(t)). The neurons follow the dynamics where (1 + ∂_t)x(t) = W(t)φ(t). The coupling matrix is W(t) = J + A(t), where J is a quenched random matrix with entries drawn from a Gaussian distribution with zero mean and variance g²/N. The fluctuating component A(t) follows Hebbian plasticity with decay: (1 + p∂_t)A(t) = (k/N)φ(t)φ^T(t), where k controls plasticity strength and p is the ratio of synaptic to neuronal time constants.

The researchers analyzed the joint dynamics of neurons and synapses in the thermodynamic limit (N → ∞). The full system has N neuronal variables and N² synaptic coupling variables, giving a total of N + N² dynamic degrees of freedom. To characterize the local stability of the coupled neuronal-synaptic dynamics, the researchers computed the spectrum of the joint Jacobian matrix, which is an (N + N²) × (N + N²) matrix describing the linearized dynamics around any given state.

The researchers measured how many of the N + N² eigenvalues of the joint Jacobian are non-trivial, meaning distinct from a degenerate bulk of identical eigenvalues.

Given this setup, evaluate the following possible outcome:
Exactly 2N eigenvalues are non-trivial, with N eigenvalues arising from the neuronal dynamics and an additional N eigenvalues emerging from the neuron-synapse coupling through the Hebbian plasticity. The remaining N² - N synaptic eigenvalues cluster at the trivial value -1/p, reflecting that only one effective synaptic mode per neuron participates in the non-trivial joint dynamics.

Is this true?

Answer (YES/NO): YES